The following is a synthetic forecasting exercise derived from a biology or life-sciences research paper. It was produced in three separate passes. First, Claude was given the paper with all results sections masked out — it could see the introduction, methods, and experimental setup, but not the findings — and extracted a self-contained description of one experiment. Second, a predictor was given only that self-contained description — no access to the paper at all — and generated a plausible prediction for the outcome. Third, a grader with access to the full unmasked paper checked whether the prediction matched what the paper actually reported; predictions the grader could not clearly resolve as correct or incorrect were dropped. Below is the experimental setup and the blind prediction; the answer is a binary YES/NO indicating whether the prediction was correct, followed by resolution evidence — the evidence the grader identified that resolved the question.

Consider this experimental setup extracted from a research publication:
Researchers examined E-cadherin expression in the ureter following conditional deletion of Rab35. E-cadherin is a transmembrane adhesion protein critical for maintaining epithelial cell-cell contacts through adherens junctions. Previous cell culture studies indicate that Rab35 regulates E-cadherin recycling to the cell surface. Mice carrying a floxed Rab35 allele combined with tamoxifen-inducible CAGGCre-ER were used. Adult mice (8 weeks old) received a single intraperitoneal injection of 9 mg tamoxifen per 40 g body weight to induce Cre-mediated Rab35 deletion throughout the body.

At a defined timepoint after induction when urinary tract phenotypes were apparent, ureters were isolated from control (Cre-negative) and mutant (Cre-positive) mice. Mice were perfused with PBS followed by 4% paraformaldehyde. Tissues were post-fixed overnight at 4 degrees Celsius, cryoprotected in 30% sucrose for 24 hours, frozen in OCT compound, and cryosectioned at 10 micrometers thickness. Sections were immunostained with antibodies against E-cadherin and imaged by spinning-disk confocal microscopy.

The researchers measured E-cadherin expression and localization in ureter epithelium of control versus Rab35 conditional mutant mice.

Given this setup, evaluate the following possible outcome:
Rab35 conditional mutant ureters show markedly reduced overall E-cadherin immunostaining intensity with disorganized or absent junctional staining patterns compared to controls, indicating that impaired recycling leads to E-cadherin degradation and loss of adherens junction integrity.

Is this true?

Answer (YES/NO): YES